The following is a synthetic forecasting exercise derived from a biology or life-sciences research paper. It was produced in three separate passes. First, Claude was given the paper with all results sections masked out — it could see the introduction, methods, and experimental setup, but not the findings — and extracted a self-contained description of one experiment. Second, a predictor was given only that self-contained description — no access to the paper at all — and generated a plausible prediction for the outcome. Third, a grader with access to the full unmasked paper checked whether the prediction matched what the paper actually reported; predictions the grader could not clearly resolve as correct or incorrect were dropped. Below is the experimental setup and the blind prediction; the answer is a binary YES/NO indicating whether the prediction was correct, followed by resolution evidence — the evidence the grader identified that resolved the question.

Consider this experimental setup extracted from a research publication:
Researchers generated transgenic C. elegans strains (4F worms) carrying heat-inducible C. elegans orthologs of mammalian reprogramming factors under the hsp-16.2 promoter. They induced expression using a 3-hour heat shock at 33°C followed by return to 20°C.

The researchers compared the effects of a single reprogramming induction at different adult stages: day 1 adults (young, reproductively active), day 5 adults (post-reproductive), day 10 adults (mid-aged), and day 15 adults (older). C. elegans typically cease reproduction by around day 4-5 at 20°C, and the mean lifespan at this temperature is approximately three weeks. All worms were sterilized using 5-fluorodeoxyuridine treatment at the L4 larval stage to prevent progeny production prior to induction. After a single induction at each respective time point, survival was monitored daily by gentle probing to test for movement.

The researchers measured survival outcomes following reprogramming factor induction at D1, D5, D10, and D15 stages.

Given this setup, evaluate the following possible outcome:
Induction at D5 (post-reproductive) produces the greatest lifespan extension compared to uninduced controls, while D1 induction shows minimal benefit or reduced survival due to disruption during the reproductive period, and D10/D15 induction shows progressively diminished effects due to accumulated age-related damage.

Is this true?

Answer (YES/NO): NO